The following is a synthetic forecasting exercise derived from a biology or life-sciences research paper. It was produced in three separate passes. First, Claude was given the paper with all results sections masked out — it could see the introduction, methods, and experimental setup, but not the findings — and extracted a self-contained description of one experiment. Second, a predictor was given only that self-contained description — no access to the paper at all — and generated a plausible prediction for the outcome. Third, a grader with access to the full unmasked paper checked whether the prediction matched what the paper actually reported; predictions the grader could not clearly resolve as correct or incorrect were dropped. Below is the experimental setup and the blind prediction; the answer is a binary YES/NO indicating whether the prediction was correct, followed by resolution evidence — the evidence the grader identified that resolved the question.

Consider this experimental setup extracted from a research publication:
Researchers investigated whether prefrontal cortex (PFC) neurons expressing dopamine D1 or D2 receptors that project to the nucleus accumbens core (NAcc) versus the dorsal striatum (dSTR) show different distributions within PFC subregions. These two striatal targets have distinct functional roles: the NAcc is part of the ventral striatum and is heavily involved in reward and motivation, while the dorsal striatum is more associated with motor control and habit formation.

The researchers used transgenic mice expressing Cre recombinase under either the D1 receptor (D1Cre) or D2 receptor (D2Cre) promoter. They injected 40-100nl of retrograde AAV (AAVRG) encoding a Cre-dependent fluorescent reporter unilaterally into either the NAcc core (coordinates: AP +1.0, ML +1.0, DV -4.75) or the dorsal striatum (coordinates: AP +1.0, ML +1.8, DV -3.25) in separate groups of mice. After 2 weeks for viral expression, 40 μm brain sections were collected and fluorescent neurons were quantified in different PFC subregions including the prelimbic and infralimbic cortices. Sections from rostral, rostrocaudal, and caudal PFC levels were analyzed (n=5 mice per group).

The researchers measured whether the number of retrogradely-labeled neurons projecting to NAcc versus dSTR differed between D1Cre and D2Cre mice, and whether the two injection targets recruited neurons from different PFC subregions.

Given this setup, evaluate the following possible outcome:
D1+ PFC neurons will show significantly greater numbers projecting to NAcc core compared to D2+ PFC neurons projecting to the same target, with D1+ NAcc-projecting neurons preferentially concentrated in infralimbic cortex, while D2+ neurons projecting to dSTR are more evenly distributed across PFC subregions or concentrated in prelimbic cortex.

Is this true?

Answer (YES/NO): NO